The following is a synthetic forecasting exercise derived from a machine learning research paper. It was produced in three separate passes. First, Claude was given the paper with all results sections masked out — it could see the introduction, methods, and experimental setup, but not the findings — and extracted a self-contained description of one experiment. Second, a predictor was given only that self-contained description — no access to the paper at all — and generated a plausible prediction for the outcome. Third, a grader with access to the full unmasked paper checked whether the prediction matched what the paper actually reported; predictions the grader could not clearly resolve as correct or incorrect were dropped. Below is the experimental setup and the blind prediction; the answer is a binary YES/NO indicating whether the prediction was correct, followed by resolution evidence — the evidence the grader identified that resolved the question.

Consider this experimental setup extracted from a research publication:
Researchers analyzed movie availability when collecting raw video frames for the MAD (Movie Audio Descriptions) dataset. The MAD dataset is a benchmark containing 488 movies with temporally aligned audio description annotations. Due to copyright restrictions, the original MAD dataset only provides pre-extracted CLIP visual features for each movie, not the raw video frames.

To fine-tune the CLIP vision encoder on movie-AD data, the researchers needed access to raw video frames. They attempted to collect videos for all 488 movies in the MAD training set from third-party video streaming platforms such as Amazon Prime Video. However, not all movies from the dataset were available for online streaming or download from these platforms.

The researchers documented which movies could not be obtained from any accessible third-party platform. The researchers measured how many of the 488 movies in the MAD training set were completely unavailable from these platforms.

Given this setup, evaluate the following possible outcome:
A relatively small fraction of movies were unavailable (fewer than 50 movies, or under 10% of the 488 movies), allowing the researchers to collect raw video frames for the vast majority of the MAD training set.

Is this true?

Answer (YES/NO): YES